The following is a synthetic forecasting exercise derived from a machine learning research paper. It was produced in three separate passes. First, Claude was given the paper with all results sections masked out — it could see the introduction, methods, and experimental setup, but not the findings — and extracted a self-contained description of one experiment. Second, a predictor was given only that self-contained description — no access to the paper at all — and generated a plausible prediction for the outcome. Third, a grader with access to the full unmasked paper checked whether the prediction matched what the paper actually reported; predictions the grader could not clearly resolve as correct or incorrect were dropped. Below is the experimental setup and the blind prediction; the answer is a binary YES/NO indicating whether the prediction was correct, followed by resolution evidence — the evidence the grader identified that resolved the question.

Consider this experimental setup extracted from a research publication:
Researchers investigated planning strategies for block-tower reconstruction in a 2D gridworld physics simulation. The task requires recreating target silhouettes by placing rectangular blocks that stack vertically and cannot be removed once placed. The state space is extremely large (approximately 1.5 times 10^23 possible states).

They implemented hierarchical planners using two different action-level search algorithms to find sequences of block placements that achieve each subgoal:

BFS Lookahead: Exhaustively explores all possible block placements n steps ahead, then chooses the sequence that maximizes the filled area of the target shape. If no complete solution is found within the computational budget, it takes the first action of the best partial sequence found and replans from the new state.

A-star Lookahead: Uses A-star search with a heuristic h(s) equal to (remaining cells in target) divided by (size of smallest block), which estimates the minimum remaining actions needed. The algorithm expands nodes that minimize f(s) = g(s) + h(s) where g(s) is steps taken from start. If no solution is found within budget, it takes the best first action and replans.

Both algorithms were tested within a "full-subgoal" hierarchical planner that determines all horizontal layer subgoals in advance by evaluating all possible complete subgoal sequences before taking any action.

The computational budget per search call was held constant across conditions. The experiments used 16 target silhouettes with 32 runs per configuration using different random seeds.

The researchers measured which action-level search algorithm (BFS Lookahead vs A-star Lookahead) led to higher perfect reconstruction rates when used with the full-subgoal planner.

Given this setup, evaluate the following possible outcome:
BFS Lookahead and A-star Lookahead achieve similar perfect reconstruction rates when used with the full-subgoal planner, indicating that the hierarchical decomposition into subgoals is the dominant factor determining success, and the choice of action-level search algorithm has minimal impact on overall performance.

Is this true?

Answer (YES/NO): YES